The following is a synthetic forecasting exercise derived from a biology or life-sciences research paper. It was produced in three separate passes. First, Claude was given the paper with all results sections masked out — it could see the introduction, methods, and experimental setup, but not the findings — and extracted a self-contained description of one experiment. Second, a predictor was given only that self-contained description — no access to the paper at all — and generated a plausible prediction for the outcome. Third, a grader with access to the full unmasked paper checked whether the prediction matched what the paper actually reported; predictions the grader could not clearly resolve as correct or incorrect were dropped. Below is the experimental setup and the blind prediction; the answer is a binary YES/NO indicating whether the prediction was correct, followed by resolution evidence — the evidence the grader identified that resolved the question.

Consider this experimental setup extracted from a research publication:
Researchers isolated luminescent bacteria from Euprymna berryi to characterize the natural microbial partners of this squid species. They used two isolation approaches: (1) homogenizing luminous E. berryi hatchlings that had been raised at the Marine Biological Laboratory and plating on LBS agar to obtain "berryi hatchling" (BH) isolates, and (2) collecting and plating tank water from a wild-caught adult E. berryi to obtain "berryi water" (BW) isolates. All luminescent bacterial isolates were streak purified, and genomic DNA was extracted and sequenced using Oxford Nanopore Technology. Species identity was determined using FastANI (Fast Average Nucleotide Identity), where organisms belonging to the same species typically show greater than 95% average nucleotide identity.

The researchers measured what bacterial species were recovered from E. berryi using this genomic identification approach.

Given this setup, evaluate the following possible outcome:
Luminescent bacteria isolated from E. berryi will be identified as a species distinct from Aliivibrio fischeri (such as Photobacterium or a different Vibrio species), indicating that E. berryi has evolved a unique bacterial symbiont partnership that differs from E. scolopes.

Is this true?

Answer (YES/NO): NO